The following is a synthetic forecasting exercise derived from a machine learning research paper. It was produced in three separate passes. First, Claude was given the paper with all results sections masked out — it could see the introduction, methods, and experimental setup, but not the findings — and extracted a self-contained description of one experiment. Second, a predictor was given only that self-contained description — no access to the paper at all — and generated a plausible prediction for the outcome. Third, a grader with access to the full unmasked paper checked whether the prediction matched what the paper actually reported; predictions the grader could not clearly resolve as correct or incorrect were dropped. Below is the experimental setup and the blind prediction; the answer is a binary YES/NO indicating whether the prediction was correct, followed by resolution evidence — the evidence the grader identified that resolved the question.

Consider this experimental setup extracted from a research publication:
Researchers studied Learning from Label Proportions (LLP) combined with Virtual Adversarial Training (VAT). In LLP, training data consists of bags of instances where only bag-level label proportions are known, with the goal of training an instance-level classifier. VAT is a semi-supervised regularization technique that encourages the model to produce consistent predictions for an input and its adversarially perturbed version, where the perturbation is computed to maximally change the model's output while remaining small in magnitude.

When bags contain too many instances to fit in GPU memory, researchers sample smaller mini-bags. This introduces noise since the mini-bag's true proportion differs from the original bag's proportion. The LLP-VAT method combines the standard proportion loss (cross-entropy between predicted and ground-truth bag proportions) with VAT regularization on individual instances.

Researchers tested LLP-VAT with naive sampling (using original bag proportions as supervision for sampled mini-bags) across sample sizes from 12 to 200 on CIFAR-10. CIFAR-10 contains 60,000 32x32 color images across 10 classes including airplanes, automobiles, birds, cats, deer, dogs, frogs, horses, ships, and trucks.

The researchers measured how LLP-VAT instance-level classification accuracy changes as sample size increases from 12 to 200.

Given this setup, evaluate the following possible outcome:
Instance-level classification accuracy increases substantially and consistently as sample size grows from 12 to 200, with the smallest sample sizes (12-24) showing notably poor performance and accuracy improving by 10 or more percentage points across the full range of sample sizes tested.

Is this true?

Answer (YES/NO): NO